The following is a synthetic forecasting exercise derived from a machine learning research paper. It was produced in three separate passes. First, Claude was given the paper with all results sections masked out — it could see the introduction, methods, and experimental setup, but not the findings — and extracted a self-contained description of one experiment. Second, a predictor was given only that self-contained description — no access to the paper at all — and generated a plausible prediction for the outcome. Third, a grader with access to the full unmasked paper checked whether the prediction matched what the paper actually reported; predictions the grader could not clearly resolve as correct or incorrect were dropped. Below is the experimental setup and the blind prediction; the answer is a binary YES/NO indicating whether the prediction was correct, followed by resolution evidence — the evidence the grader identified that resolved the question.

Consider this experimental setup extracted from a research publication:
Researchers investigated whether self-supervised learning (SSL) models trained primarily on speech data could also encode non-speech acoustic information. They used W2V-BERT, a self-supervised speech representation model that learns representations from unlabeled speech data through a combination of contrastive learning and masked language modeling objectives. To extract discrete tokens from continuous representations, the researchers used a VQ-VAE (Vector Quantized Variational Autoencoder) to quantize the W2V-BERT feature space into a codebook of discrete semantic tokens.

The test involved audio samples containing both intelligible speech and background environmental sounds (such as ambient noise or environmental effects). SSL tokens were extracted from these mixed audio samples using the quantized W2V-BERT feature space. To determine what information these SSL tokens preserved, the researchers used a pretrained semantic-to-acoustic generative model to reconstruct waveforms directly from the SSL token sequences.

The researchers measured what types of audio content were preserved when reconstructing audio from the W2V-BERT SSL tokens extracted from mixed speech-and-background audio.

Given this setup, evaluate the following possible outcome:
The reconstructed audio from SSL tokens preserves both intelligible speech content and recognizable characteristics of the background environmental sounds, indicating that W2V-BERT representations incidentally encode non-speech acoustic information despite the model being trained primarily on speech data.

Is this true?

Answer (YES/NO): YES